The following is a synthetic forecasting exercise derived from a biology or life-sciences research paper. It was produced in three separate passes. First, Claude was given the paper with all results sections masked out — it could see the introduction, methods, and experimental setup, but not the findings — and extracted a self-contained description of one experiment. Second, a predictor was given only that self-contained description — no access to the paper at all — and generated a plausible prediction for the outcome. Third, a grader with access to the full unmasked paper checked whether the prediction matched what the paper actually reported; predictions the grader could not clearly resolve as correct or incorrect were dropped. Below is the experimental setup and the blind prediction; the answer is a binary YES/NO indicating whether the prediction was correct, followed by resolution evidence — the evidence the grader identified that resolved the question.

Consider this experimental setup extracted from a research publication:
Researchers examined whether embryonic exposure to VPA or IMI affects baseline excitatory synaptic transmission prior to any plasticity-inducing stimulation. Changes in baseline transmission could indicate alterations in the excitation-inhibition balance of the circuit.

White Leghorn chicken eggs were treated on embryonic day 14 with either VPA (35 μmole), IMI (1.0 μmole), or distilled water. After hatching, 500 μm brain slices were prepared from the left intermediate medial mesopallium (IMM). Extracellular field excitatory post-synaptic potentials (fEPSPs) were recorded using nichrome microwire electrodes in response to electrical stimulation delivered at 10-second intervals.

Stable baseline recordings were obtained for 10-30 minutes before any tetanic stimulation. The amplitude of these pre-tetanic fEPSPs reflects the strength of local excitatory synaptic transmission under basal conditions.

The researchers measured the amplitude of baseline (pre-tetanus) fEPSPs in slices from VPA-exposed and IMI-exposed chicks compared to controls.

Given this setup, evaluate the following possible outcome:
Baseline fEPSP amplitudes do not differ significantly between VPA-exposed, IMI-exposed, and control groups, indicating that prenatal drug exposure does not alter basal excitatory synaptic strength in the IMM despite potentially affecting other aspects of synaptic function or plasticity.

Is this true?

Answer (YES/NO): NO